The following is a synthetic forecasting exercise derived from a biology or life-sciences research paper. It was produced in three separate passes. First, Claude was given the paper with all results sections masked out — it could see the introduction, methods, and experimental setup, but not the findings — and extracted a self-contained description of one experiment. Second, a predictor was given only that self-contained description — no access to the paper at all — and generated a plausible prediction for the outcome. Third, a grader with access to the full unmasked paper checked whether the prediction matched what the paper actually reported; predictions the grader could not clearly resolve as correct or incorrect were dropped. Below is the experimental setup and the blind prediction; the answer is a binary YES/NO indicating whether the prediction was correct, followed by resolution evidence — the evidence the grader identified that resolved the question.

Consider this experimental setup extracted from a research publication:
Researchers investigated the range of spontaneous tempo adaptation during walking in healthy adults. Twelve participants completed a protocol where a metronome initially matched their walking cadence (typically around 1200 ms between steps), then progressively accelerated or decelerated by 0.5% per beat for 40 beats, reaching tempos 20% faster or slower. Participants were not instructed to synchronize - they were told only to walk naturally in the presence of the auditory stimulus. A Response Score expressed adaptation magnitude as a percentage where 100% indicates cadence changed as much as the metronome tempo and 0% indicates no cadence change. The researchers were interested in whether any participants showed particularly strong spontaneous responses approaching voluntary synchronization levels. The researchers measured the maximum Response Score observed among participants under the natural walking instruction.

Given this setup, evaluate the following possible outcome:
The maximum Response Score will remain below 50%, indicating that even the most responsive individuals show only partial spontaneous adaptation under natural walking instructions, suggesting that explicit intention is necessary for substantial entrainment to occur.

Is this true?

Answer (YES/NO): NO